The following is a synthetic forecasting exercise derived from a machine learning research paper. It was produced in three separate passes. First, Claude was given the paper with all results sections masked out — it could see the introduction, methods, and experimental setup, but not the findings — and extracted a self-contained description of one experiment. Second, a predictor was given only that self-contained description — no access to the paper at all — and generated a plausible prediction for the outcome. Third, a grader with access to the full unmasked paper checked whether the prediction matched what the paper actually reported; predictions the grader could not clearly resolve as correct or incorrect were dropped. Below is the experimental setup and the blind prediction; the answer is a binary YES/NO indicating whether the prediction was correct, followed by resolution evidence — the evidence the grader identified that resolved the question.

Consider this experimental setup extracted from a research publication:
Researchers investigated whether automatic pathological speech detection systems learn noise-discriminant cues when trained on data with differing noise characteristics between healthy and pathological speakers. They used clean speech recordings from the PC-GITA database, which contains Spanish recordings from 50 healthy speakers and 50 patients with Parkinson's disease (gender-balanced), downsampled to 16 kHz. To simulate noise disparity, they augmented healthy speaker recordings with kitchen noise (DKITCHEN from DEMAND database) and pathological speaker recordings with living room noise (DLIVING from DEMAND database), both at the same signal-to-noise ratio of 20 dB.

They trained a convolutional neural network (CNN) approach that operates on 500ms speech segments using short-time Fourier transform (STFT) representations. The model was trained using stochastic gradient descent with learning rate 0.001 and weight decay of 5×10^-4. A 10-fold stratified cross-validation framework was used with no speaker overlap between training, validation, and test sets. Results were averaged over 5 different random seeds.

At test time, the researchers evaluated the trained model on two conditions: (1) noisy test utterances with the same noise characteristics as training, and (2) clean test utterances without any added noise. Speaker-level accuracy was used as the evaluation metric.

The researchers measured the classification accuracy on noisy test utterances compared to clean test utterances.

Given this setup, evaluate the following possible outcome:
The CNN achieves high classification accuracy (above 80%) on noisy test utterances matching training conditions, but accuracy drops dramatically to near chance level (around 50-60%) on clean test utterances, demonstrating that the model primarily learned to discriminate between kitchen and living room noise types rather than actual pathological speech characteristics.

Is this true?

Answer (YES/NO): YES